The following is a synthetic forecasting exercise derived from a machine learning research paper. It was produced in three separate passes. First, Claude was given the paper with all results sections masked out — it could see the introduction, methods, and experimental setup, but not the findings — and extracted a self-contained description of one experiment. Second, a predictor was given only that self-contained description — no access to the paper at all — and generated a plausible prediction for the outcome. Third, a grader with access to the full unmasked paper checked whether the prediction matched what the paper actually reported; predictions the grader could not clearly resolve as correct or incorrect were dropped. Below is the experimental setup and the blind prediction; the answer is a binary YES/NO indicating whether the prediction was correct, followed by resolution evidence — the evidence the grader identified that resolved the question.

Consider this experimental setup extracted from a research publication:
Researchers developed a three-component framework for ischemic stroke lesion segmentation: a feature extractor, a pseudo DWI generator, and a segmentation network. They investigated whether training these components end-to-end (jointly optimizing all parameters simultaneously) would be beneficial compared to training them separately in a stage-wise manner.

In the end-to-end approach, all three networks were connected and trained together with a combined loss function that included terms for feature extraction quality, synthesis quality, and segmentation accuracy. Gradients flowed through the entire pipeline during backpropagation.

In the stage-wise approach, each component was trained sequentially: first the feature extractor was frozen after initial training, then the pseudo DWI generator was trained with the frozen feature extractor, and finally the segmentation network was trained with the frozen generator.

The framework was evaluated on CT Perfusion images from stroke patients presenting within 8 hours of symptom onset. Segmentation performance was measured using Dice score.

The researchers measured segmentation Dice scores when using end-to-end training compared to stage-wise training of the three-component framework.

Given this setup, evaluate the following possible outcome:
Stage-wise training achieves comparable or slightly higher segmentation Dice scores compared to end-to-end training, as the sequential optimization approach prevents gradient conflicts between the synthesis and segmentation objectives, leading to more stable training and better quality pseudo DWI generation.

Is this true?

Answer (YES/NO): NO